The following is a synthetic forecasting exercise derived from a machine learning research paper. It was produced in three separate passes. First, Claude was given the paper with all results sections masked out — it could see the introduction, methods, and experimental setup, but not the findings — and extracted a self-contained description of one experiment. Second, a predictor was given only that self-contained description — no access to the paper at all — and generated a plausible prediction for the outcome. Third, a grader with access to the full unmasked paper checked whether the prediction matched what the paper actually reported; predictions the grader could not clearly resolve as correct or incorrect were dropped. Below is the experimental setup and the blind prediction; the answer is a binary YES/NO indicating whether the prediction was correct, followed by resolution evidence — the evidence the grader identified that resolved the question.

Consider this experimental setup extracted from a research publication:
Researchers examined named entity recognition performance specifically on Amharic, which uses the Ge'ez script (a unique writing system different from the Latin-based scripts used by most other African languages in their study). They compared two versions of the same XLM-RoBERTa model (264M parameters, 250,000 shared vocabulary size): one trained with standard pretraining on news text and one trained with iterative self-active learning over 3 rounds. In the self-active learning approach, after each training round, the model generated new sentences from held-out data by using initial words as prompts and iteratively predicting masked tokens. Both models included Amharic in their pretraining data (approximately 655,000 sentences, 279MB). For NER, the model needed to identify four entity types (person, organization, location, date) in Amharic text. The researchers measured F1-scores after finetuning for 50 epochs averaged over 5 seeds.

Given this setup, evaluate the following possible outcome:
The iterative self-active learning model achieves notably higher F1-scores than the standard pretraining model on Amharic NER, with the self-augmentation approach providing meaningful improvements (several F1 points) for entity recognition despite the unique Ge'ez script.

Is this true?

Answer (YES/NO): YES